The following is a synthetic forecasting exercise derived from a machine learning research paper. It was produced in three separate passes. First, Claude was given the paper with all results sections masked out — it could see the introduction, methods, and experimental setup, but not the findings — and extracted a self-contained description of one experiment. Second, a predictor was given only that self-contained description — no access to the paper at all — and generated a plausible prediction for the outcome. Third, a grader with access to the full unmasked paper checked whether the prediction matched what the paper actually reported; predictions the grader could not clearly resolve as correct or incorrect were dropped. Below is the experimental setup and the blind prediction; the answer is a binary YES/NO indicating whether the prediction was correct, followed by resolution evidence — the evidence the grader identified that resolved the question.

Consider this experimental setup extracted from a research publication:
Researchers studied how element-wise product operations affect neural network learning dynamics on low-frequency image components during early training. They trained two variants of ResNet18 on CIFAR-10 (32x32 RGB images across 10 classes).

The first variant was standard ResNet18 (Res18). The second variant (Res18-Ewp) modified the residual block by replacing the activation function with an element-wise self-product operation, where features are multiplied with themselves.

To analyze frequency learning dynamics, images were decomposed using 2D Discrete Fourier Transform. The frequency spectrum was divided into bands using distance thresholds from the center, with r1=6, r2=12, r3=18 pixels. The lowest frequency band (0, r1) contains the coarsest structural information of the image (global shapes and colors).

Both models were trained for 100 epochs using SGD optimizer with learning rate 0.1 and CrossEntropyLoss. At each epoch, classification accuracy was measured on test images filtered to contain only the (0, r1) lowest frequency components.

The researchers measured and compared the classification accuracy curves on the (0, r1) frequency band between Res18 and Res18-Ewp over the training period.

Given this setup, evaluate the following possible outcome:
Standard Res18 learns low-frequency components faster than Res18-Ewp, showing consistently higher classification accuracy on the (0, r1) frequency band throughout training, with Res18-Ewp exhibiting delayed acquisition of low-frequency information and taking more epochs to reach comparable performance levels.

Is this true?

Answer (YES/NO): NO